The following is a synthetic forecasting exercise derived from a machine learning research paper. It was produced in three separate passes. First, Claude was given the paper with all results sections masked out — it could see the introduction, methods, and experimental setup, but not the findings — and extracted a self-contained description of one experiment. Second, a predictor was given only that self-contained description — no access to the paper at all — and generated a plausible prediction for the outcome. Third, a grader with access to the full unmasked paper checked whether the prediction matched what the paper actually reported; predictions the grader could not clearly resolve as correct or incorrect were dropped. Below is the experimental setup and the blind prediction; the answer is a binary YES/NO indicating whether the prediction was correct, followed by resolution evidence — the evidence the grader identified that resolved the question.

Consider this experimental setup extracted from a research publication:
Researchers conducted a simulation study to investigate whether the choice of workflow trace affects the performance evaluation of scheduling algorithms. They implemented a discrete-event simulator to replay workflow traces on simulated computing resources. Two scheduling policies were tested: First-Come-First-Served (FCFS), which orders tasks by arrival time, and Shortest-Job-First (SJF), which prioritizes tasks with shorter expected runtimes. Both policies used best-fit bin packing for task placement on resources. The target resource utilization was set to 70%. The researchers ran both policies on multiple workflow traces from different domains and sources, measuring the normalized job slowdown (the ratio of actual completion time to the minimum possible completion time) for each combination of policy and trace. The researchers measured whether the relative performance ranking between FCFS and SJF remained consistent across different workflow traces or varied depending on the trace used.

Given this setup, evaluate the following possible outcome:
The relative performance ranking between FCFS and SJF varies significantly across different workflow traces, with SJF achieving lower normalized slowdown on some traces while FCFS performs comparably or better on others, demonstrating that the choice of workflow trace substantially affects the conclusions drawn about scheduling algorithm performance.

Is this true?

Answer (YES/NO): NO